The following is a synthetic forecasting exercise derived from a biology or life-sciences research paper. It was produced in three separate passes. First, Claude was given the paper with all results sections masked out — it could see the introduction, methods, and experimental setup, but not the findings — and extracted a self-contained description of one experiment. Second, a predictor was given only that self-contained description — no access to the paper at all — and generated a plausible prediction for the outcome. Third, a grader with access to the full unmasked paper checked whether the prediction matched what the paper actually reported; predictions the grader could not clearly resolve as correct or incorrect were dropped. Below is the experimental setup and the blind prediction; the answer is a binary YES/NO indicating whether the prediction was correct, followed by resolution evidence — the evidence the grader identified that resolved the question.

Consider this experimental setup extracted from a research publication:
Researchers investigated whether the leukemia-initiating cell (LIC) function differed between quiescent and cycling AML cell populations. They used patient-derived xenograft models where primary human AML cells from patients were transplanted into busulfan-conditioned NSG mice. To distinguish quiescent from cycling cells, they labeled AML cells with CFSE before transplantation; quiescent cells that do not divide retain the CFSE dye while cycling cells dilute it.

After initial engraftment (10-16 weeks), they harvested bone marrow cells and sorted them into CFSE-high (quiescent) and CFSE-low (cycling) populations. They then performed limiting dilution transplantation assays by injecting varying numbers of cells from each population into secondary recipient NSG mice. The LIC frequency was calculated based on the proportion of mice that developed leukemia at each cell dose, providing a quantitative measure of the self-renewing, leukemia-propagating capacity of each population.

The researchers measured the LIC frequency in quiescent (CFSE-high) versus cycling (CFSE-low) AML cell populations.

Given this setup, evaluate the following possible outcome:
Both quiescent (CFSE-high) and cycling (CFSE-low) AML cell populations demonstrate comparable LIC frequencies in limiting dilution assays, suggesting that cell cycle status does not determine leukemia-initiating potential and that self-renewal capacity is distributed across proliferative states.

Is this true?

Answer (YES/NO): NO